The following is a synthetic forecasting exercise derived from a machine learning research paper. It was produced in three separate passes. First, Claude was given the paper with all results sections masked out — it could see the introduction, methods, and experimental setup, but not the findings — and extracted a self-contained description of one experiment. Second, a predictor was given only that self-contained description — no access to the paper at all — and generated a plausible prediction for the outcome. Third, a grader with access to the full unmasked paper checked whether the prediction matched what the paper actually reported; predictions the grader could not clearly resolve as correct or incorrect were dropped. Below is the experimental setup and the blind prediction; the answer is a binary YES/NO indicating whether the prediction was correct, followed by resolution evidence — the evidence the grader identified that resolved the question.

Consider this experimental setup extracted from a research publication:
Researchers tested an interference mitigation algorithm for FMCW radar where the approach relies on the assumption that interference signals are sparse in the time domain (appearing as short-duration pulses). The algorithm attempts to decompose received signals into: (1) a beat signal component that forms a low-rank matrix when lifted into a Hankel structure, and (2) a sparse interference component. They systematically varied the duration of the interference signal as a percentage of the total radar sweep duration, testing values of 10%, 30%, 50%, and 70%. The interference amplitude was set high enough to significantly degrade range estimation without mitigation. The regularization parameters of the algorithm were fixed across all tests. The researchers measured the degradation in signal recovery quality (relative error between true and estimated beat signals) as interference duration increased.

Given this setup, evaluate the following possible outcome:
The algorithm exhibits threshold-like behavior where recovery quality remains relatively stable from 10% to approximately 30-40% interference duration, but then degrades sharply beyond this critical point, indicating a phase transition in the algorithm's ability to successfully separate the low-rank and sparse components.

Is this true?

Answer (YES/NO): NO